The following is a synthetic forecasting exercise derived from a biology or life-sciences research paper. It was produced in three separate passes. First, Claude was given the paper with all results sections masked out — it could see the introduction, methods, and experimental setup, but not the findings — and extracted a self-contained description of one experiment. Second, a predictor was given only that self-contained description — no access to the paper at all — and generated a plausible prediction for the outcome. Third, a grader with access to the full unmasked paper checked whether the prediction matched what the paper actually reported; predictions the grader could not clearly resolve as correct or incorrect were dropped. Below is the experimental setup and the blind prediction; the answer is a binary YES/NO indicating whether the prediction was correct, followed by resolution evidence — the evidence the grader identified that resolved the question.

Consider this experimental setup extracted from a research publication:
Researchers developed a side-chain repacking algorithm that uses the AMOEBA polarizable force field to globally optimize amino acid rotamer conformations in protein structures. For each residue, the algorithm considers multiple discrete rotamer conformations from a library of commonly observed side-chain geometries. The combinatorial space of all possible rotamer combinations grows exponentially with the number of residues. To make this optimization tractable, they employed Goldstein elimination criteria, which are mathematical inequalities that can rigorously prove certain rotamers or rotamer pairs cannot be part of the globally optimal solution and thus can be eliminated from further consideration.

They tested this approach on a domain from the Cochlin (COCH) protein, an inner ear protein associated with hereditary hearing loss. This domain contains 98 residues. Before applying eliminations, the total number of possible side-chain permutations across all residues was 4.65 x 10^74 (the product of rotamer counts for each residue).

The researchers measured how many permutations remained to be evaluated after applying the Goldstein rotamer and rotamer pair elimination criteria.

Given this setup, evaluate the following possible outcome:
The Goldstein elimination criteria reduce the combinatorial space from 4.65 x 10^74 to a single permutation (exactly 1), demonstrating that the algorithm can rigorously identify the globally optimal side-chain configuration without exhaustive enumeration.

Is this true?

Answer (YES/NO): NO